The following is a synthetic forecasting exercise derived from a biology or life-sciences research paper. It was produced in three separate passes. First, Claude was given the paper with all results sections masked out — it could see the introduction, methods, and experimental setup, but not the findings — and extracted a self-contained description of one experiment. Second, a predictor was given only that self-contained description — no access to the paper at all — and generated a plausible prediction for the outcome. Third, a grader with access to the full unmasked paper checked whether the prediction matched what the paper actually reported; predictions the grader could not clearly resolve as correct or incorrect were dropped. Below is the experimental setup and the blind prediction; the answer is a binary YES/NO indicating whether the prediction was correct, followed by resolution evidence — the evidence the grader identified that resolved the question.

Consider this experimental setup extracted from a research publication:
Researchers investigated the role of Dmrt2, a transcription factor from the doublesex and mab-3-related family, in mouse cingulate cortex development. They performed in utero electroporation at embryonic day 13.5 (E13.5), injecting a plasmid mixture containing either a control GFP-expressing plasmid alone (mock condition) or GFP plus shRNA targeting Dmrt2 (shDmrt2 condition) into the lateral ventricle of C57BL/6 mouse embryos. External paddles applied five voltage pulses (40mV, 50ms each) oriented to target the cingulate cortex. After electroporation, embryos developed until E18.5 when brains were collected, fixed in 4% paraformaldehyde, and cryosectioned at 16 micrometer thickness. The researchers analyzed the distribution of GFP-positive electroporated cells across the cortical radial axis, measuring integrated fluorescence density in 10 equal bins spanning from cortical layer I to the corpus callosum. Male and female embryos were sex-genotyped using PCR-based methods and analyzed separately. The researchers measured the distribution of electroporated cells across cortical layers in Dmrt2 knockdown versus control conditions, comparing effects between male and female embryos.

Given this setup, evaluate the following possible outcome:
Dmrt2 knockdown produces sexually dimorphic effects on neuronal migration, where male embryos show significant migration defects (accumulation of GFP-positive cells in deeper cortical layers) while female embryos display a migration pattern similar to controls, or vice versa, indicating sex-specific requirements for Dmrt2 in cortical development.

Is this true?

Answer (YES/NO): NO